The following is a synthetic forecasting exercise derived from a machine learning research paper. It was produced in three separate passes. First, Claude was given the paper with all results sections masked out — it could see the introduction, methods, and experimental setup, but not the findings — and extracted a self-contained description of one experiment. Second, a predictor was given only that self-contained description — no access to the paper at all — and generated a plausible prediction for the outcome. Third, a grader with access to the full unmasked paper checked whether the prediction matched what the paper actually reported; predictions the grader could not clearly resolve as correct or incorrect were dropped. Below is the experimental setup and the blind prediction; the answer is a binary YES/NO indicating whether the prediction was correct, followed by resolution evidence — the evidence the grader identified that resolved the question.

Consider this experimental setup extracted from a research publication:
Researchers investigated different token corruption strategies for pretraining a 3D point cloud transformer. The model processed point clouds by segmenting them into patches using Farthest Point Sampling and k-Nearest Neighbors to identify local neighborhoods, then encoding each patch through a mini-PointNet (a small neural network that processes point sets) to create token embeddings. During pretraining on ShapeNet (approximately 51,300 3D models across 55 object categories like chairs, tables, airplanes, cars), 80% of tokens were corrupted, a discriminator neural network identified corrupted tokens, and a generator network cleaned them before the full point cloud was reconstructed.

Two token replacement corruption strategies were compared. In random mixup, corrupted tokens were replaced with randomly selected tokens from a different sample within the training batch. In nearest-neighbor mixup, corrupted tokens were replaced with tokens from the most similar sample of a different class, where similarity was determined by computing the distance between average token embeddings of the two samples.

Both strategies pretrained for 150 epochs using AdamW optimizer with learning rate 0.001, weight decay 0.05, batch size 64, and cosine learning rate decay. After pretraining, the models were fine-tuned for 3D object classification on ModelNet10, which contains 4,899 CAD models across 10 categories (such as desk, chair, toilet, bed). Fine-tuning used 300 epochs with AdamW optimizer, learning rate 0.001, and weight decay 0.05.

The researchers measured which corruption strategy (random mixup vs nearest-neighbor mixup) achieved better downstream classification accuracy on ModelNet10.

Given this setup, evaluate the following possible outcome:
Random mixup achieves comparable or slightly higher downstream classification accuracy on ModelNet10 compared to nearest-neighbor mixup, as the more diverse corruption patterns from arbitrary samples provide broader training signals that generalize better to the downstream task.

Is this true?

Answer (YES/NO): YES